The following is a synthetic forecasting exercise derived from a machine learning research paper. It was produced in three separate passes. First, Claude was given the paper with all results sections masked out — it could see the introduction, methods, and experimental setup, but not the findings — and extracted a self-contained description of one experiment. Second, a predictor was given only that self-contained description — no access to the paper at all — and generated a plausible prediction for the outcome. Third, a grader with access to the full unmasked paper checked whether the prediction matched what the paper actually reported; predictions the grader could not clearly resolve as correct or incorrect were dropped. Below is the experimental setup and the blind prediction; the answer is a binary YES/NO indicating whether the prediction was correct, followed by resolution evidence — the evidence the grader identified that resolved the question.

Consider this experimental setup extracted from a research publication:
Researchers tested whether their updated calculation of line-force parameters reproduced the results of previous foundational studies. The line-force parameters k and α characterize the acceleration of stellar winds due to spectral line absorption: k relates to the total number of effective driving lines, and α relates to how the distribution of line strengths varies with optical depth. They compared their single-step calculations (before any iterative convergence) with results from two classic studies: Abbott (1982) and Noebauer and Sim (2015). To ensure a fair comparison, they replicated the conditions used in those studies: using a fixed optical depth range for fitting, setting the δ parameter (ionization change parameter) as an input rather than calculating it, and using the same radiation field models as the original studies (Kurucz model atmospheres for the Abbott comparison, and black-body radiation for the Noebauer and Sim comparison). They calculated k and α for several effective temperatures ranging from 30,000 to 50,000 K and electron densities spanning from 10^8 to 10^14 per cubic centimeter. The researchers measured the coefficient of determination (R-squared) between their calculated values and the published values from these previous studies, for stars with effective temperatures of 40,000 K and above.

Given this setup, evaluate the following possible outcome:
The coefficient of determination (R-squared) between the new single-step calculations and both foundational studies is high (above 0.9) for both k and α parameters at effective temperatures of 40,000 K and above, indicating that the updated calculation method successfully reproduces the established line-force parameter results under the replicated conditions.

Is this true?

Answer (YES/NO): NO